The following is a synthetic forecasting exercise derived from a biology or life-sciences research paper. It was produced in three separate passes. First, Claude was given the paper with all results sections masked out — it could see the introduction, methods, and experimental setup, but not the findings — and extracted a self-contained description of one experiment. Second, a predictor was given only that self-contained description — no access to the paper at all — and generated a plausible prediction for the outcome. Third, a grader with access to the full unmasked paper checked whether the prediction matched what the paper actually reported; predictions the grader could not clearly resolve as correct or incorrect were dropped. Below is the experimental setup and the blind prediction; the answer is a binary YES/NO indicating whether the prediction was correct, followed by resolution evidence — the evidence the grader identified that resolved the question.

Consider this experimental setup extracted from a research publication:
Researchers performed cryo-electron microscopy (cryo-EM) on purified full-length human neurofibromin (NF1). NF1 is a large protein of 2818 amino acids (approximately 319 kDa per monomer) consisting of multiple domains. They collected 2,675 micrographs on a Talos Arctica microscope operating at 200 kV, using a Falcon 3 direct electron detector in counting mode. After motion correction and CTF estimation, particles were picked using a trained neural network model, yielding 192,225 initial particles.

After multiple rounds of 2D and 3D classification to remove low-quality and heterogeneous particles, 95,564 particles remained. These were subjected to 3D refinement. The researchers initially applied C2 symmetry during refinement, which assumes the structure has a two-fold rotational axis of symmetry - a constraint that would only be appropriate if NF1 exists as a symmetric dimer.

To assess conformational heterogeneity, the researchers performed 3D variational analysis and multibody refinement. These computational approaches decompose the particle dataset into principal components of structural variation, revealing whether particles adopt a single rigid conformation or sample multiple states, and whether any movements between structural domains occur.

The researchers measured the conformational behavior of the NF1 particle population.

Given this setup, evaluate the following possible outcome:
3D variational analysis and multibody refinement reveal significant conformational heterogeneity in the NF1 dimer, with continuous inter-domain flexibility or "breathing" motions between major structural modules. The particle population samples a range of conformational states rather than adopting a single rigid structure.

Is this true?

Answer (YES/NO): YES